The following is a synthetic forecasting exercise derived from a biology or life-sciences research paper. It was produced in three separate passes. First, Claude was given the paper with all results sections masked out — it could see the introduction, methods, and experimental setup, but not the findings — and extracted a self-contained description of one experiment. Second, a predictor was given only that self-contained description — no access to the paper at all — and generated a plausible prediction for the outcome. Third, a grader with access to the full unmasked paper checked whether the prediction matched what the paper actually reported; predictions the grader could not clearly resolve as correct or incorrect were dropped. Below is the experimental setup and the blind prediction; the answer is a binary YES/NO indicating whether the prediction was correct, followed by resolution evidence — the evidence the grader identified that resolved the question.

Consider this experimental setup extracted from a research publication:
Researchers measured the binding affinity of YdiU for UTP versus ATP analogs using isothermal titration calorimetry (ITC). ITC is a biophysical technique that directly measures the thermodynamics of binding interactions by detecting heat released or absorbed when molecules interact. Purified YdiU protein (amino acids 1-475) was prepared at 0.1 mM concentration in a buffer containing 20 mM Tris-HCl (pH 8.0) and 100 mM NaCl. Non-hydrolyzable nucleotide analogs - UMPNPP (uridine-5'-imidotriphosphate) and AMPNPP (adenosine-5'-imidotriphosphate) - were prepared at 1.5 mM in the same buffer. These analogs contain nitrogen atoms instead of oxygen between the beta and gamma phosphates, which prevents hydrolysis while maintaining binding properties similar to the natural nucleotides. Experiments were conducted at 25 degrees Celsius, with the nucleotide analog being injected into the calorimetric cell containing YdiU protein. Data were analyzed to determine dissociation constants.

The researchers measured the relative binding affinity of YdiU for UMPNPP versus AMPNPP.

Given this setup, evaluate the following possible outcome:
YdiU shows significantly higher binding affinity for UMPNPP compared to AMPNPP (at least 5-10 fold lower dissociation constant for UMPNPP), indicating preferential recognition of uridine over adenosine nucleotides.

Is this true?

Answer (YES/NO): NO